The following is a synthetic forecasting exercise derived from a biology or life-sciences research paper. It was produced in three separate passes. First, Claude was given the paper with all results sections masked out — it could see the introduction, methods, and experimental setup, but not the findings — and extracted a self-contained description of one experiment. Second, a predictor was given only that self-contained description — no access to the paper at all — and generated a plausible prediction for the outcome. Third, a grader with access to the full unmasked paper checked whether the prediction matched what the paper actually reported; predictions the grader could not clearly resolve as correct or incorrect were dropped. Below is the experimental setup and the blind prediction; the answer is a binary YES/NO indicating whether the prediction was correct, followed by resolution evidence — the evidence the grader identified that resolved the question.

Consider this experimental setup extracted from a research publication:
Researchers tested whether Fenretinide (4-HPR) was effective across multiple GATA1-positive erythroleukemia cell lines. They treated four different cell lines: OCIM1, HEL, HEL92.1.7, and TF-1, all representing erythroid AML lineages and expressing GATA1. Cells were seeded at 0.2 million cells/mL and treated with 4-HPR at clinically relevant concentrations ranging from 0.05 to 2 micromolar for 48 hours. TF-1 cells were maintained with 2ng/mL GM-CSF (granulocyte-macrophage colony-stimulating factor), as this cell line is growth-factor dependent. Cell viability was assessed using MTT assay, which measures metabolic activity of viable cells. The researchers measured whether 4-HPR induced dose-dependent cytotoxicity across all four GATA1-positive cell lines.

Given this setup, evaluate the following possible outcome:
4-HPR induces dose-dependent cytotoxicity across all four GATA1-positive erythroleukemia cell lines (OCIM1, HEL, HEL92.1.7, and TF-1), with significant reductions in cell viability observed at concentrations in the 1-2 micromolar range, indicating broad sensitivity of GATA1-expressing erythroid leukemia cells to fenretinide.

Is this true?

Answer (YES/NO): NO